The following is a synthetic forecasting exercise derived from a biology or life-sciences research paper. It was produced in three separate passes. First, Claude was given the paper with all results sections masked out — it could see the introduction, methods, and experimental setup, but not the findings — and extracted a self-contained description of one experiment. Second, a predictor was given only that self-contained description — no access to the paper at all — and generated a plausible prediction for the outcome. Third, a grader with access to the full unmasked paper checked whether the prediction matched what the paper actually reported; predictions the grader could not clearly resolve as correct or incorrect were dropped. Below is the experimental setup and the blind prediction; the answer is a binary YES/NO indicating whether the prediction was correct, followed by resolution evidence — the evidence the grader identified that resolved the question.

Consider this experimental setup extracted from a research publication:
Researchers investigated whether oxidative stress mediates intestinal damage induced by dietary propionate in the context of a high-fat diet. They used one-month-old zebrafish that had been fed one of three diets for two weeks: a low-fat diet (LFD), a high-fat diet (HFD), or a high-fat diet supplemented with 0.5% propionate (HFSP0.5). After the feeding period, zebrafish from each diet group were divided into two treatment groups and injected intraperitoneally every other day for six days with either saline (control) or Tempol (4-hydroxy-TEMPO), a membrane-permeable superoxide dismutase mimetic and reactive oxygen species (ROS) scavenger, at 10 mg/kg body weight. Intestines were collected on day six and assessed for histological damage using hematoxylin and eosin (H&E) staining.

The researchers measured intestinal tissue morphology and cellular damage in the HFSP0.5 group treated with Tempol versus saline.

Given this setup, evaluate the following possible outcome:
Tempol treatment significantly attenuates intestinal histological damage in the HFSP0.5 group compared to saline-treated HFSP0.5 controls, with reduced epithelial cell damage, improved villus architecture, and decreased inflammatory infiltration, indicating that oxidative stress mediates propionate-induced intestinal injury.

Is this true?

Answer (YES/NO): YES